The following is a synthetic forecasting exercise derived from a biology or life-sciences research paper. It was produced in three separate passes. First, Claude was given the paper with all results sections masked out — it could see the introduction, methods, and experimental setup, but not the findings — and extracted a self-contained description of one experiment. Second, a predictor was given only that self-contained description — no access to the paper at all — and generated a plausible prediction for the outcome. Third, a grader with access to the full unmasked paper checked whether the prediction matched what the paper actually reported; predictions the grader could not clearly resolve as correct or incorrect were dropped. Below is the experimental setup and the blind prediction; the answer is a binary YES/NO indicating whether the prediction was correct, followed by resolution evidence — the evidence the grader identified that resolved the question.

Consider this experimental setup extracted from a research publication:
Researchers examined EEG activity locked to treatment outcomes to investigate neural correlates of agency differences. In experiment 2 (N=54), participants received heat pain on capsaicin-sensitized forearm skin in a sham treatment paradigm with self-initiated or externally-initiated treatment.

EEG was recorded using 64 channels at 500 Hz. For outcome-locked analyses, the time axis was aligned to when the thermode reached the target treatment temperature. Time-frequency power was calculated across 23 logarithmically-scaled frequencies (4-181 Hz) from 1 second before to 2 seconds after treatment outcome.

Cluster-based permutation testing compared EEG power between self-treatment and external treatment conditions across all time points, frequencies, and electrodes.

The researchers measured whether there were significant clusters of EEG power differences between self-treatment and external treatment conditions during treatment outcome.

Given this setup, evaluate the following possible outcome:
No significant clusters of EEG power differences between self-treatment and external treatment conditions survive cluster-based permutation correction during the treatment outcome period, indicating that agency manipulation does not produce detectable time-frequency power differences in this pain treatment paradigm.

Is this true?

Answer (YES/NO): NO